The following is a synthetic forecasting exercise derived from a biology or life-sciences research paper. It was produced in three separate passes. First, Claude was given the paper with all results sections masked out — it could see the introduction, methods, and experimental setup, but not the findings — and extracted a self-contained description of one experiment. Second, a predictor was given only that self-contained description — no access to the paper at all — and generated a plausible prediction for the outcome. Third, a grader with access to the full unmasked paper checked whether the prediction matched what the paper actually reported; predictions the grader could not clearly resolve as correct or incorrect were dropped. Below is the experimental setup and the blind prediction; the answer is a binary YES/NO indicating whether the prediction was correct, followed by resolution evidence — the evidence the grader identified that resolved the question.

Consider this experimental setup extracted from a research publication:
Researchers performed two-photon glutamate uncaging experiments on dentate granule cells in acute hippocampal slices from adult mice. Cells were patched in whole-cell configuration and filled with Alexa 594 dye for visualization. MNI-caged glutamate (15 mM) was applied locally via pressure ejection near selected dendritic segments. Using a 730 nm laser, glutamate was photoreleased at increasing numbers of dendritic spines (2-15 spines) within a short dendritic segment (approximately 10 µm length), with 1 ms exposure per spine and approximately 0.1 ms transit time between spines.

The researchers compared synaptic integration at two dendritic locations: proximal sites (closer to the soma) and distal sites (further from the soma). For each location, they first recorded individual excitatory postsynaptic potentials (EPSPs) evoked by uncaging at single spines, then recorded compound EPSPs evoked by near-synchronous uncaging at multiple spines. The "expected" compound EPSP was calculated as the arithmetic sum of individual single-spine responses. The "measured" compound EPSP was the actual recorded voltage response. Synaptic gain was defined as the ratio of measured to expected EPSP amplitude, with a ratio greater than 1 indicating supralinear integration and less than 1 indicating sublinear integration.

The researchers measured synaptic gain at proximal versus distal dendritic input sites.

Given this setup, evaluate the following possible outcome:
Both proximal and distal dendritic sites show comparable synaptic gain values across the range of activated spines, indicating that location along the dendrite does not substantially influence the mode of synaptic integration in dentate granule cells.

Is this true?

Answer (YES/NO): NO